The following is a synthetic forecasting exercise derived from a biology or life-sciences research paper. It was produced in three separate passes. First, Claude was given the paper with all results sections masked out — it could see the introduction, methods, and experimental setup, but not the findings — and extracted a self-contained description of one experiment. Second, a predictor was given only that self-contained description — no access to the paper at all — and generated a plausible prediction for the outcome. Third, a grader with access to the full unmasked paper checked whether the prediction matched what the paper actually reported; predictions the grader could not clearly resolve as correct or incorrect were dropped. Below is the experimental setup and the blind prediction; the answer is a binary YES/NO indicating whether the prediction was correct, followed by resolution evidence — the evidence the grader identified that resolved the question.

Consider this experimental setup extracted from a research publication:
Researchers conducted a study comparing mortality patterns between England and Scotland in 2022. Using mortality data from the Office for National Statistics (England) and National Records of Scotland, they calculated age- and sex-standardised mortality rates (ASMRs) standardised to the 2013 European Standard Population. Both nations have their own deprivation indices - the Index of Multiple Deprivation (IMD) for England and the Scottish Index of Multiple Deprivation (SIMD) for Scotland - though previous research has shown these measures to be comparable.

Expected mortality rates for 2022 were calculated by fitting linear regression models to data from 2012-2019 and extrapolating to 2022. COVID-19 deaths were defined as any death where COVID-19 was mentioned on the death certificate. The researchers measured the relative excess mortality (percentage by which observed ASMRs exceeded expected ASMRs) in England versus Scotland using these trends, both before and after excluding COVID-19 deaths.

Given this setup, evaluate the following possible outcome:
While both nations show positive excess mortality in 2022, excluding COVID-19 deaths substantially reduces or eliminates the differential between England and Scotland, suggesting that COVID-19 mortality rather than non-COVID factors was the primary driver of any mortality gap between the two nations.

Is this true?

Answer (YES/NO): NO